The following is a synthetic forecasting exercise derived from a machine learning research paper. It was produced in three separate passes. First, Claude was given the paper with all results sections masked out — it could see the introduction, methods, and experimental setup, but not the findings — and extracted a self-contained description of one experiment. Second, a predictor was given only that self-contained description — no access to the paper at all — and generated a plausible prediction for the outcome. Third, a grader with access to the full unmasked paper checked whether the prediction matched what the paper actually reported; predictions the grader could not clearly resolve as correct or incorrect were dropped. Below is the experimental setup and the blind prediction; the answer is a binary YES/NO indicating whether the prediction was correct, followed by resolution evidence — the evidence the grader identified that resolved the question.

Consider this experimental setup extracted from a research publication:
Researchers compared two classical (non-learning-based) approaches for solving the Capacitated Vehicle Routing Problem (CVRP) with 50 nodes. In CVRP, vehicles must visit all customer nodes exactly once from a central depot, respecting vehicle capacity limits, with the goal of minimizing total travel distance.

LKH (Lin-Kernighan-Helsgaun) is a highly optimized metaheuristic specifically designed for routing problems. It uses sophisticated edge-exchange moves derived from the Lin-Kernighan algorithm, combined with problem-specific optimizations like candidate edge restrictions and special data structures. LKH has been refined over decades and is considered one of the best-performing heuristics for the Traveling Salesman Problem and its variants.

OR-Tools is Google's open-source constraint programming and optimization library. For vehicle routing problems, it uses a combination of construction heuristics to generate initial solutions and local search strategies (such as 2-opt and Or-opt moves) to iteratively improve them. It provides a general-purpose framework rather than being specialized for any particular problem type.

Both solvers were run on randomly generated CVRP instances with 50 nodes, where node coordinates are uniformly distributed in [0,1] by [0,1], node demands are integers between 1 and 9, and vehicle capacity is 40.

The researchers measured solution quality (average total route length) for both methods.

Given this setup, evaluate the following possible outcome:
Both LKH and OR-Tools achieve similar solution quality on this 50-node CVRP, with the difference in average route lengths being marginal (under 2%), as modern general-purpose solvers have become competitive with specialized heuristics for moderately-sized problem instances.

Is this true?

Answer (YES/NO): NO